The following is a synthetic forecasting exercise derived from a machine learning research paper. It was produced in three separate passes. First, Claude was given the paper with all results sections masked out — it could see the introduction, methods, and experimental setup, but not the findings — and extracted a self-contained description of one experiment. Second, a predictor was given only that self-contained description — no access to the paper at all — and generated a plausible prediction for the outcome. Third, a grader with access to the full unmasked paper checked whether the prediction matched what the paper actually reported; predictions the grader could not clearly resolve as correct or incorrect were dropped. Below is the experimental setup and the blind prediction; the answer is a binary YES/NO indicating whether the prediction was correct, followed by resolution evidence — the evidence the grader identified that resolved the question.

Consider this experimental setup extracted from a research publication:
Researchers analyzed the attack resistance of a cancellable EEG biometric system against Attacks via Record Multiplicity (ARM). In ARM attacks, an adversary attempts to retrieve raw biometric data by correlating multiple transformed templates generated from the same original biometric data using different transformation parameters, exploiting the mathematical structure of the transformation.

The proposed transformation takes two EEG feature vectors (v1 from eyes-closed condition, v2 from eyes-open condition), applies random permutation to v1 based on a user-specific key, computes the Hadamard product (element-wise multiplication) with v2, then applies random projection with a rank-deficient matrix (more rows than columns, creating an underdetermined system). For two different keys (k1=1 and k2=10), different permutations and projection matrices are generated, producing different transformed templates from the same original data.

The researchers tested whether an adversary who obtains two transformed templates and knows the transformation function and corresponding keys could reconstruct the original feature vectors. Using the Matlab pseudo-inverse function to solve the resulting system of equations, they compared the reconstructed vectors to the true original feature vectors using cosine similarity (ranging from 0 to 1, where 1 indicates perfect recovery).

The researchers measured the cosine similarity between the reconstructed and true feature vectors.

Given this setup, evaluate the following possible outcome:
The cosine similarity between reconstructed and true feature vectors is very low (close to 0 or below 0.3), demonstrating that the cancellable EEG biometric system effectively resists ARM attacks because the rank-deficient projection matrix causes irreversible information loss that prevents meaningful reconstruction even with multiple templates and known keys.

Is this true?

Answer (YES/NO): NO